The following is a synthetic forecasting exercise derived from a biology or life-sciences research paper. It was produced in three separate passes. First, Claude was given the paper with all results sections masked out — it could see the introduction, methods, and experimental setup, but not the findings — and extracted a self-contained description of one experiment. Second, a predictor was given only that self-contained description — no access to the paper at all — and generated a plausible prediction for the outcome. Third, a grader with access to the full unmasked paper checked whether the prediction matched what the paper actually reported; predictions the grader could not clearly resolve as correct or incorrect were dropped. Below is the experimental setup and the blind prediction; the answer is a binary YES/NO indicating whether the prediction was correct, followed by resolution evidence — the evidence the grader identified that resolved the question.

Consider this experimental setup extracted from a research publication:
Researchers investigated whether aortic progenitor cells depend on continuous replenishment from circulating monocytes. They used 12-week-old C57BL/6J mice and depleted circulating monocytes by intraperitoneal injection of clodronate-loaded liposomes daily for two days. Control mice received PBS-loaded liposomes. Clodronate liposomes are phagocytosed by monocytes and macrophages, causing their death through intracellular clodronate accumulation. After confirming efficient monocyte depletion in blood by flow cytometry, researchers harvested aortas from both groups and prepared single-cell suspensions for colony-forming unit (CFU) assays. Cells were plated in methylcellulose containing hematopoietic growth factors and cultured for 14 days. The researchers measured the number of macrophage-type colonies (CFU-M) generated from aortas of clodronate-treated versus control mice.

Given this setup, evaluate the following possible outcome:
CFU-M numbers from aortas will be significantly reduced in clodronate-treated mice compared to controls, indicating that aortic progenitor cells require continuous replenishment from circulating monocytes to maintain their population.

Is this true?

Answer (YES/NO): NO